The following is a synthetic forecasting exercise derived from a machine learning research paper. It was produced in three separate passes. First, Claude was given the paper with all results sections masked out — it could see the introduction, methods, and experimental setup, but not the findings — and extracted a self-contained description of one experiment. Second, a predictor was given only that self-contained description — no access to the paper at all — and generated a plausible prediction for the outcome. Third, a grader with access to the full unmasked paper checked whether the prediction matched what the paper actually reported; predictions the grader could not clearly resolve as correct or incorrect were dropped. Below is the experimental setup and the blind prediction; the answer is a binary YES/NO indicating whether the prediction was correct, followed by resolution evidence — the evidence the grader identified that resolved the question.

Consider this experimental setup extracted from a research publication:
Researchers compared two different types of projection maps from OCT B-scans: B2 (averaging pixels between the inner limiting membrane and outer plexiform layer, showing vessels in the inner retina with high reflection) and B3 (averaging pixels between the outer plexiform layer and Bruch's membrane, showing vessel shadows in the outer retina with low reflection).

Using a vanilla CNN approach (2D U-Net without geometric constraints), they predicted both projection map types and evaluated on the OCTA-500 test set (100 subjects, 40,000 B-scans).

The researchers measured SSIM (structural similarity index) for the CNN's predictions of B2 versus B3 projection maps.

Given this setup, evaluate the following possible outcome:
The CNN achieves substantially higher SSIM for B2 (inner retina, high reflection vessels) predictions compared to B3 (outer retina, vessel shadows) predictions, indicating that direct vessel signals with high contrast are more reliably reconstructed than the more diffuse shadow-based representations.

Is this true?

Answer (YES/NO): YES